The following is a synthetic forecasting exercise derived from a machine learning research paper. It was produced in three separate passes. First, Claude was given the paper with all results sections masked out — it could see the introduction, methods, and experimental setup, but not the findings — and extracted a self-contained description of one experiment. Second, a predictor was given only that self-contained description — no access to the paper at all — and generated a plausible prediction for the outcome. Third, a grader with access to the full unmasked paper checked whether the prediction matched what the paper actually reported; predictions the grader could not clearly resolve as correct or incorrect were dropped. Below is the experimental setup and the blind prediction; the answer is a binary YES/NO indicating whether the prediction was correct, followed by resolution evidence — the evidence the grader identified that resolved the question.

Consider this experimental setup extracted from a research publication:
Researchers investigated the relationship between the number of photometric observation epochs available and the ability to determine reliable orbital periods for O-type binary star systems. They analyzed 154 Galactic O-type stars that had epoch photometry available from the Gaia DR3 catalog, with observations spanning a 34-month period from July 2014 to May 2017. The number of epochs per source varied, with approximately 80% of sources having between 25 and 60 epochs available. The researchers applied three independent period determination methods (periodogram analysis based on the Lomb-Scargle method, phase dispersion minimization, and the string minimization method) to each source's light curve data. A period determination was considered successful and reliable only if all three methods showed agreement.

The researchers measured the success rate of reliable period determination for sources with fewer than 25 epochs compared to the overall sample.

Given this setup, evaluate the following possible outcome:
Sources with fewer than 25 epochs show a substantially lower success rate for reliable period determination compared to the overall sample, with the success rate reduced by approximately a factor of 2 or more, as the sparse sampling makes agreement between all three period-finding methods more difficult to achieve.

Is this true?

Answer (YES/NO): YES